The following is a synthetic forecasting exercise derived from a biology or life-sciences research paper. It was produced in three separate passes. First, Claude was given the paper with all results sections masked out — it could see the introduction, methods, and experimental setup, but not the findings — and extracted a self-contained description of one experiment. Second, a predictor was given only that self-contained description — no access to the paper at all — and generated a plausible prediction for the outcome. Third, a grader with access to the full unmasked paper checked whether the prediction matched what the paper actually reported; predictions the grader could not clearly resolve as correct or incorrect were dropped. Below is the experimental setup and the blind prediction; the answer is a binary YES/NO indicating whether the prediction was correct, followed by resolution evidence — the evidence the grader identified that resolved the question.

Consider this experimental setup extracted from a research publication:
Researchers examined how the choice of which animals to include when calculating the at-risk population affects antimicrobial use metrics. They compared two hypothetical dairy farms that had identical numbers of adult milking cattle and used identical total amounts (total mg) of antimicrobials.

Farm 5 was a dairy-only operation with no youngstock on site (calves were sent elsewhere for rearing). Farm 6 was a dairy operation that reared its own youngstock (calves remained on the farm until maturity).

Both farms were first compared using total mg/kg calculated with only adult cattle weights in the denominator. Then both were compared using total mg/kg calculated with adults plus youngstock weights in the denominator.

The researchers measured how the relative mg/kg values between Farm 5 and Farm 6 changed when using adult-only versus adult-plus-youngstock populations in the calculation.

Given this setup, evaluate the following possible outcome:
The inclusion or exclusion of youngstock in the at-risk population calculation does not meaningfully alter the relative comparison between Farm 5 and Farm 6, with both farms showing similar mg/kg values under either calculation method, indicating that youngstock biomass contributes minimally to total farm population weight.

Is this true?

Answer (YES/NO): NO